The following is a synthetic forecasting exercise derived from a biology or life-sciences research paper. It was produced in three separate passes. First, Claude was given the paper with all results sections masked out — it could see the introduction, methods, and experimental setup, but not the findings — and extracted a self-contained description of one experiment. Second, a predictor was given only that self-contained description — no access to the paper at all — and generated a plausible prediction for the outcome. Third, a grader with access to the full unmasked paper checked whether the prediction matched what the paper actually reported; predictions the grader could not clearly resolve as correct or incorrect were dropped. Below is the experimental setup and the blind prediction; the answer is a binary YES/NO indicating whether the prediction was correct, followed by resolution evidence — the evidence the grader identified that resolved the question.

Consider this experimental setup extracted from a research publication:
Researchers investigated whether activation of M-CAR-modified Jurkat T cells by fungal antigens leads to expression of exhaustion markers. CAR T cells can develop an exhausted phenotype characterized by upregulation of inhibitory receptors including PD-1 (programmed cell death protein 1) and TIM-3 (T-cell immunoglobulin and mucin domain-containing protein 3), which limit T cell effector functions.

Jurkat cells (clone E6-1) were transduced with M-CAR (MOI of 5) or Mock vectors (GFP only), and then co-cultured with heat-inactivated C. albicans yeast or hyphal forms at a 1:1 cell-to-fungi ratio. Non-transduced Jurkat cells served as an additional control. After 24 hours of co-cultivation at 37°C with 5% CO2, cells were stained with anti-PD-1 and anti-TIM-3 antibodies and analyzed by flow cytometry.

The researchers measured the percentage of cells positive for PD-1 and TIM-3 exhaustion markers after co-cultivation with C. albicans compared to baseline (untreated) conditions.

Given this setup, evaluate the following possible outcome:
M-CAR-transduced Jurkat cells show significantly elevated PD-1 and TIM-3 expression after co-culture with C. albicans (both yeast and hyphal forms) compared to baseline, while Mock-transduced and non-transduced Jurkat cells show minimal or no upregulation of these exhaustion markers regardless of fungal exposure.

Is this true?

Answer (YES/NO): NO